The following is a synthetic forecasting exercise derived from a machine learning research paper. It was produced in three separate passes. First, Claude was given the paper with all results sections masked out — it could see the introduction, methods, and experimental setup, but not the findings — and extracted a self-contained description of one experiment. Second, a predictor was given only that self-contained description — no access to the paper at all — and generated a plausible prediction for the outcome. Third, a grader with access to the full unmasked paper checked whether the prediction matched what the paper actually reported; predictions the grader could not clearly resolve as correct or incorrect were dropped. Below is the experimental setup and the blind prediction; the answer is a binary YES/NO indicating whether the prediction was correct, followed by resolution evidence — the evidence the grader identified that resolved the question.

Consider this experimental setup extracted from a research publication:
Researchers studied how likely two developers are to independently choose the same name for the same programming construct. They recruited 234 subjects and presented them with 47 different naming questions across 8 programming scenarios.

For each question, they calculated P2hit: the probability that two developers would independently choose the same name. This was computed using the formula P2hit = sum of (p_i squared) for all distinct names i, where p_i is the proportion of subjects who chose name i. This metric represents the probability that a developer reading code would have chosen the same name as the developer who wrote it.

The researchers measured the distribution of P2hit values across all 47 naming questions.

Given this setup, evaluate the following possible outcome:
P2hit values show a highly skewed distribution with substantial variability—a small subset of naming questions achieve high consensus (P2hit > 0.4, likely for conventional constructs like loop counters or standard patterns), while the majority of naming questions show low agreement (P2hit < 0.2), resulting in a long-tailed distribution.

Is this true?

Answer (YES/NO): NO